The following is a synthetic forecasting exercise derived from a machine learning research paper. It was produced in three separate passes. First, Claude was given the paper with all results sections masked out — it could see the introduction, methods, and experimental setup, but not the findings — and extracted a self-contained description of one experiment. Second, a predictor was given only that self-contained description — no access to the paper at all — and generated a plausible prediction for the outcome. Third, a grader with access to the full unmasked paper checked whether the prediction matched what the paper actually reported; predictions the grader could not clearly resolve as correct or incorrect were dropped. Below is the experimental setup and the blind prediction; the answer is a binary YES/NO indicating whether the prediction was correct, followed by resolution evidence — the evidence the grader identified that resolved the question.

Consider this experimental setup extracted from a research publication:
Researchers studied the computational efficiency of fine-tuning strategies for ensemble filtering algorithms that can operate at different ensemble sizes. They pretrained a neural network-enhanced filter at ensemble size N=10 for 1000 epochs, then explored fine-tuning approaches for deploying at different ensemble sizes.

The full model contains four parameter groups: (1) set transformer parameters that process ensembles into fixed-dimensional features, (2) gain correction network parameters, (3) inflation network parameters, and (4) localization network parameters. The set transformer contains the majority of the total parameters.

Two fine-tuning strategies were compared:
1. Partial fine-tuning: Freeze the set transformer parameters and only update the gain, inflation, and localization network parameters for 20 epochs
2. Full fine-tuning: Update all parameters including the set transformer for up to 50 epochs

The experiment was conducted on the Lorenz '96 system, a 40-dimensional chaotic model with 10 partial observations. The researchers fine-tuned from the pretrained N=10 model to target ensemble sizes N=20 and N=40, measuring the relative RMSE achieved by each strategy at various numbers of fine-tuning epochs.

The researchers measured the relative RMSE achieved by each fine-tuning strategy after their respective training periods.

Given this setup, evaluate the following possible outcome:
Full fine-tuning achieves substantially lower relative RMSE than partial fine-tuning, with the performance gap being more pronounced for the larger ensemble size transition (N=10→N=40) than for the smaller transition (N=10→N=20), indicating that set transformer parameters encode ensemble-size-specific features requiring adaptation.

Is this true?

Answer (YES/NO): NO